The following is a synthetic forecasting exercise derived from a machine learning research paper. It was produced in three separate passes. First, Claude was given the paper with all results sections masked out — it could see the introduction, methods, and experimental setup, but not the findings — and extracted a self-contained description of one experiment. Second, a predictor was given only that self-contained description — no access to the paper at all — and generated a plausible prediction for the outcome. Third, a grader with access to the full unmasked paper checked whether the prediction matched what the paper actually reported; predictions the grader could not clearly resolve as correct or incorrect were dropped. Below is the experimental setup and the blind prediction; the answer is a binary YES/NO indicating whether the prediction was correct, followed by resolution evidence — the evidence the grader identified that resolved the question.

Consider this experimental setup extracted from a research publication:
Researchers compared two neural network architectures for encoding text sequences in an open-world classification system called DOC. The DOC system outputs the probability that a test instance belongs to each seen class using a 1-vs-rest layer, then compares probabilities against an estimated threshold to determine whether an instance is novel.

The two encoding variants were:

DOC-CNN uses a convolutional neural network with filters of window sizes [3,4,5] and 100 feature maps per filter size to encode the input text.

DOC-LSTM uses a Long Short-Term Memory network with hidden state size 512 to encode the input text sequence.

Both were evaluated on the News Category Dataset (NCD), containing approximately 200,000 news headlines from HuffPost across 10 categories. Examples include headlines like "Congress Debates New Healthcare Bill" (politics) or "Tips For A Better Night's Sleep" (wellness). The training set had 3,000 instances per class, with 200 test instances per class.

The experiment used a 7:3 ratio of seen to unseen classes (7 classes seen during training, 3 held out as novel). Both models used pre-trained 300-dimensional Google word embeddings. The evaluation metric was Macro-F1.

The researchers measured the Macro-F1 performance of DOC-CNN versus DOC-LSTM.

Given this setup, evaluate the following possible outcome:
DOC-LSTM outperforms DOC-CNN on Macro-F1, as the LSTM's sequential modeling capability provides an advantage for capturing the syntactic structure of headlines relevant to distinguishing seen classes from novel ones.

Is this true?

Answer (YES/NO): NO